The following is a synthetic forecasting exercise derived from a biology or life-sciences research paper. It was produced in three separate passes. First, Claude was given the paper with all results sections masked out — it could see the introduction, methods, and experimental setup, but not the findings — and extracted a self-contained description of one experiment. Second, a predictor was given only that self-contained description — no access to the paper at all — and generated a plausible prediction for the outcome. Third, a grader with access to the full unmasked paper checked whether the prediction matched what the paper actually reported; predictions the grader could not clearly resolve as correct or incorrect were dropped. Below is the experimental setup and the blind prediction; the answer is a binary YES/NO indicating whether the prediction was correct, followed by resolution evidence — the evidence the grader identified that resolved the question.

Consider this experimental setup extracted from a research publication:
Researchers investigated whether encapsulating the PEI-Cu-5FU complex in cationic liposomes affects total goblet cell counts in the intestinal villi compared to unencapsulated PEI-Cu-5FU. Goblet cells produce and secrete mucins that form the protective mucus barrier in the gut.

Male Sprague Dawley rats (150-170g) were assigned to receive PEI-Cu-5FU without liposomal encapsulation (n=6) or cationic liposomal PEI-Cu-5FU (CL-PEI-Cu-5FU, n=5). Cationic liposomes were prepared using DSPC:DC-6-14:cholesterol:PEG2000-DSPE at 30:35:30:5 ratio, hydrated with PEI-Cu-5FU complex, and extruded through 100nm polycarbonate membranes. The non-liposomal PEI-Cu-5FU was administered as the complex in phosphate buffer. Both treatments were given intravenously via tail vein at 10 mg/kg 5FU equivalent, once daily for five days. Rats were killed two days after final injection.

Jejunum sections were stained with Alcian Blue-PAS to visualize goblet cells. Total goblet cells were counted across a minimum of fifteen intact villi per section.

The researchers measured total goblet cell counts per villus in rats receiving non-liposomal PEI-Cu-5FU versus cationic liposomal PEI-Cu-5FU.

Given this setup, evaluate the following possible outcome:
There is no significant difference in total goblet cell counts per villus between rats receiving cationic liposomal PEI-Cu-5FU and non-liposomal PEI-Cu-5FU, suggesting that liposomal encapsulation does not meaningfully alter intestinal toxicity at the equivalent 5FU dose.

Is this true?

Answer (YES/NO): YES